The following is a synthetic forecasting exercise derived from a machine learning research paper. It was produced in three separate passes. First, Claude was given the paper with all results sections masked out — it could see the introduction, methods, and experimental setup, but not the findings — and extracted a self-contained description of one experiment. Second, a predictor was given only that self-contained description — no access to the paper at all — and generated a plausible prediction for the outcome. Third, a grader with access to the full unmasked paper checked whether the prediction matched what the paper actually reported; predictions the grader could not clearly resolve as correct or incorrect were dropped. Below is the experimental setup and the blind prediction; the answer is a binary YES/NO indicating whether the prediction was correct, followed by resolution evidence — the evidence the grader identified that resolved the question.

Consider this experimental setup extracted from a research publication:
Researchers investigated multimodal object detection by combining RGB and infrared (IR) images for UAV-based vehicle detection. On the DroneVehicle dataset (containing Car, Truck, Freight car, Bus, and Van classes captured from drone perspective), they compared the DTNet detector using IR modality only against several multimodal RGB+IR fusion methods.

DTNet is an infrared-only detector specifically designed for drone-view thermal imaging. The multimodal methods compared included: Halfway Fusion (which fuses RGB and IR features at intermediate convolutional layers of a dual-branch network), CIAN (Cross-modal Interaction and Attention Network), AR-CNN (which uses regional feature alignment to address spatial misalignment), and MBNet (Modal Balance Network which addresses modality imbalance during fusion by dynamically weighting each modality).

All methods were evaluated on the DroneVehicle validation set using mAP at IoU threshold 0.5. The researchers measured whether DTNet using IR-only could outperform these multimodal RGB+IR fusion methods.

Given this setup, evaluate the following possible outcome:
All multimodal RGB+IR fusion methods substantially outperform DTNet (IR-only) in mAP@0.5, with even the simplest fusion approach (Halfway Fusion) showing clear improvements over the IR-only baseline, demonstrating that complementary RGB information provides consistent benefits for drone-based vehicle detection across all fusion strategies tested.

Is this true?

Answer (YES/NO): NO